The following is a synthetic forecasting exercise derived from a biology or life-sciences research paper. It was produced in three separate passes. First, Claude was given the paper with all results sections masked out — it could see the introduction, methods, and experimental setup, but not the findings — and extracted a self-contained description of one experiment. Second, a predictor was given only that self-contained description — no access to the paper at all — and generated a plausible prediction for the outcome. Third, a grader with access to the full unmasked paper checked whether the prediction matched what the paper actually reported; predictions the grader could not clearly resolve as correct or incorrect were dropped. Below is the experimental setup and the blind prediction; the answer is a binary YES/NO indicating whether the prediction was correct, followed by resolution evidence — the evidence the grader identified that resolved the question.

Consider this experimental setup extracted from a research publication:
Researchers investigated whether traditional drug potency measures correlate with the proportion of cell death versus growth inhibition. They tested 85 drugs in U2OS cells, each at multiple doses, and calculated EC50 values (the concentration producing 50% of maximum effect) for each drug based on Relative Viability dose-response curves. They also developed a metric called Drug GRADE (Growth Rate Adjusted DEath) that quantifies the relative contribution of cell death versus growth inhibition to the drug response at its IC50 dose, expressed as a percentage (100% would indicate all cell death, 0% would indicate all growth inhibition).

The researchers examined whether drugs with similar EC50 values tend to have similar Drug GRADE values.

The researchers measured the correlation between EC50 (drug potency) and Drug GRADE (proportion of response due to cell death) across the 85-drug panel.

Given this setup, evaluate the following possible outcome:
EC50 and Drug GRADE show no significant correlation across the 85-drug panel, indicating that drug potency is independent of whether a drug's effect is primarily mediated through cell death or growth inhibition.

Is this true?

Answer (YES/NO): YES